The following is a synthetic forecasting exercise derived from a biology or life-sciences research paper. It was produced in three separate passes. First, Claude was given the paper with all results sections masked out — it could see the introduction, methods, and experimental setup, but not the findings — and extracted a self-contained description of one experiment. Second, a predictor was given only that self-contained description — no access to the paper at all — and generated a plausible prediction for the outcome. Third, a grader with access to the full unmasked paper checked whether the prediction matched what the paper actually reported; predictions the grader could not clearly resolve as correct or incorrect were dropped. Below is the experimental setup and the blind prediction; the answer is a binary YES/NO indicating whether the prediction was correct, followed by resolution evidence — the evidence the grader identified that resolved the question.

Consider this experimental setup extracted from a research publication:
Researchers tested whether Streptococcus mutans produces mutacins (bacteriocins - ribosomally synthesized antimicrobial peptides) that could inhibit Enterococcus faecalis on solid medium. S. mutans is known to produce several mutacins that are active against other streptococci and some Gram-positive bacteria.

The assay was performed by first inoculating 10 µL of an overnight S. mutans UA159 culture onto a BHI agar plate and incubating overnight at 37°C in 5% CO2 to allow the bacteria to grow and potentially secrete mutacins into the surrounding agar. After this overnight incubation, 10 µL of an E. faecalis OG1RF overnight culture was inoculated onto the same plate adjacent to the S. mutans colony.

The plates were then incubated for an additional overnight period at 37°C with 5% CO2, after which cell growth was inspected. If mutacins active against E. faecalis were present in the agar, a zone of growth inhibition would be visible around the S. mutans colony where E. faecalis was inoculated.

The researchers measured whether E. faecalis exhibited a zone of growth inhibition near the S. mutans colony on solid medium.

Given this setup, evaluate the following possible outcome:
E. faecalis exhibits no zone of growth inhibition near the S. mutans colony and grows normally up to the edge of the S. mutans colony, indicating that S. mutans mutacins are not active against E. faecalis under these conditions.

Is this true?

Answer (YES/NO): YES